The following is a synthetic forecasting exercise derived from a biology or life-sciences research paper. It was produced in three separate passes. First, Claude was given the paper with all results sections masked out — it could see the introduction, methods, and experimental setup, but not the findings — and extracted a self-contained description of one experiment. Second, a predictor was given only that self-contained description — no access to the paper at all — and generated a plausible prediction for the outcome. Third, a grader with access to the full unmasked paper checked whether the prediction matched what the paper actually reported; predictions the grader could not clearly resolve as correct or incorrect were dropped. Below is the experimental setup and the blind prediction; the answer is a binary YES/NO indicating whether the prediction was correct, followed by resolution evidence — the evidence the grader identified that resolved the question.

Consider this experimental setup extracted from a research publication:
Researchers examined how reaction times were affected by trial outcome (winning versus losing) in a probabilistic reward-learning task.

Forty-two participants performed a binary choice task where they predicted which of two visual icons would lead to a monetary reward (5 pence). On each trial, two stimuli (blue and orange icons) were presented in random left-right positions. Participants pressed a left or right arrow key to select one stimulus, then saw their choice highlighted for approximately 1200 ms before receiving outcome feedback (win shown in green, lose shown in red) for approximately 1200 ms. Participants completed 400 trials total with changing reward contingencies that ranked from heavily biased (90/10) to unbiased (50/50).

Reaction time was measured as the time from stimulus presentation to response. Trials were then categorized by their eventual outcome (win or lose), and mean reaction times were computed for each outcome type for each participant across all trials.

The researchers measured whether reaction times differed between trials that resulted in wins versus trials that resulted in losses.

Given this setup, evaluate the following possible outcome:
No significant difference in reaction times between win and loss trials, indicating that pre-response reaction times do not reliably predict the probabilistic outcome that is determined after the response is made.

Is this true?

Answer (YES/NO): NO